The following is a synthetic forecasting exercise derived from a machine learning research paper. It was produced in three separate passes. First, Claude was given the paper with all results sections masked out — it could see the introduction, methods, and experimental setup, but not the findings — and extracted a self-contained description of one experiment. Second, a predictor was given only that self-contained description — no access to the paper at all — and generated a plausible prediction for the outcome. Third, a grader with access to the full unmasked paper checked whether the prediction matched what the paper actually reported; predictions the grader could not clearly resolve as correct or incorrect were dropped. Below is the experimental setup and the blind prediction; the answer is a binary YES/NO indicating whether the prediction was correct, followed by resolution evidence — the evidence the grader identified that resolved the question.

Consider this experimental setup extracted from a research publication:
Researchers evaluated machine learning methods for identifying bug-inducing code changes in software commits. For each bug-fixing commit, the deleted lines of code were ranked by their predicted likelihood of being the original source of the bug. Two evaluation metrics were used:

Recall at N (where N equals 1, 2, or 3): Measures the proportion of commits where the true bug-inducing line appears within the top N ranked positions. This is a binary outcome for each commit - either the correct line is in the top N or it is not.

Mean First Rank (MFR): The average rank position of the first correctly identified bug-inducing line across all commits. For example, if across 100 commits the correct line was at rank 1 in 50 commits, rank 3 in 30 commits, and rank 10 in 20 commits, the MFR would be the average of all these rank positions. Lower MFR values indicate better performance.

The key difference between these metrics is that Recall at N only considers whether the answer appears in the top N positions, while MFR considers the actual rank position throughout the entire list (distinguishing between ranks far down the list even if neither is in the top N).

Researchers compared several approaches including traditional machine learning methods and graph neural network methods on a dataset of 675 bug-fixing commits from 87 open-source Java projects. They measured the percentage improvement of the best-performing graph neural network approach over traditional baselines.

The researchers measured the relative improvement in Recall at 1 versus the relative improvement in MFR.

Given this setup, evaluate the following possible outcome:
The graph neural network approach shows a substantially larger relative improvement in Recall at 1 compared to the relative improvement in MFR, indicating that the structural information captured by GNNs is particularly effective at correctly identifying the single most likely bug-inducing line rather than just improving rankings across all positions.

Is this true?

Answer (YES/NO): NO